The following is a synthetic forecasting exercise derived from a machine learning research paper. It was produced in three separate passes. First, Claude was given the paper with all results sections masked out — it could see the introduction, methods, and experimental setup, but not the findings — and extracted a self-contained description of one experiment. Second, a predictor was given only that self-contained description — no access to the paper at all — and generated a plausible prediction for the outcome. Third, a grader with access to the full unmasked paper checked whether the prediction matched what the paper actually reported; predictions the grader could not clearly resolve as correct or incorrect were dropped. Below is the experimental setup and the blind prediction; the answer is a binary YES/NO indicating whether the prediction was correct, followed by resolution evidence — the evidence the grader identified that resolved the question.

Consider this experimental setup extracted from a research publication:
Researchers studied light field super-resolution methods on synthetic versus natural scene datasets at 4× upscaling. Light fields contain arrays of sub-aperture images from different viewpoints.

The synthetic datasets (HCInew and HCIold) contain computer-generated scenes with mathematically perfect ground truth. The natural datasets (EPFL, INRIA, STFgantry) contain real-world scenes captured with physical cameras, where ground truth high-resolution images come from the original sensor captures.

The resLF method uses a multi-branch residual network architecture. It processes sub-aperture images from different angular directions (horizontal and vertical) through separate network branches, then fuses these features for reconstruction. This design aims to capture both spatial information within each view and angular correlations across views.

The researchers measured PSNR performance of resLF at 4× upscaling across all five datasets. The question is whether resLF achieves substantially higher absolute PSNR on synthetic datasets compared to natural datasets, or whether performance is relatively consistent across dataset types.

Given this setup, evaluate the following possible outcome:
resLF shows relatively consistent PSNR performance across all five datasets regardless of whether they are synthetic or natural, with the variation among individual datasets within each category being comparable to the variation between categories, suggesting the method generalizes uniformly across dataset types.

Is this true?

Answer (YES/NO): NO